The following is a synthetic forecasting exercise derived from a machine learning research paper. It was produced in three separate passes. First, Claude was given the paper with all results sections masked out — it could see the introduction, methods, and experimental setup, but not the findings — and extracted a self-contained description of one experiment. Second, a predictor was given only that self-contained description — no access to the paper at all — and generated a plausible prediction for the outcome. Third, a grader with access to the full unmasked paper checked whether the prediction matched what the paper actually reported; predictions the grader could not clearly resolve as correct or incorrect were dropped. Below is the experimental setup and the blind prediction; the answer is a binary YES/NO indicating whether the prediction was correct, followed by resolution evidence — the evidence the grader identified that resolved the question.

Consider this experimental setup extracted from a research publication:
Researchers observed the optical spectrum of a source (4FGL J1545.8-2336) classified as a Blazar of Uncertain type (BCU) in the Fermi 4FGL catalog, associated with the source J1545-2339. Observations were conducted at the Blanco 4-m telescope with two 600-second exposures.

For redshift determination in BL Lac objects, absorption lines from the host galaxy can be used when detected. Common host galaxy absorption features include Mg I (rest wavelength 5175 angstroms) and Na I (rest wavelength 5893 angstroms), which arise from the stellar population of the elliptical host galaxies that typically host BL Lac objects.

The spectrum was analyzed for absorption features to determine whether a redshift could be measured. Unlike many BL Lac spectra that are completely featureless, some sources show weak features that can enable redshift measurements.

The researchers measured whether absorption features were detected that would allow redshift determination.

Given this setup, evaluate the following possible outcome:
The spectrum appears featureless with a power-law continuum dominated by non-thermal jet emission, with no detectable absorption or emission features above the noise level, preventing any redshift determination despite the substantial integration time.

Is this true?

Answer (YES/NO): NO